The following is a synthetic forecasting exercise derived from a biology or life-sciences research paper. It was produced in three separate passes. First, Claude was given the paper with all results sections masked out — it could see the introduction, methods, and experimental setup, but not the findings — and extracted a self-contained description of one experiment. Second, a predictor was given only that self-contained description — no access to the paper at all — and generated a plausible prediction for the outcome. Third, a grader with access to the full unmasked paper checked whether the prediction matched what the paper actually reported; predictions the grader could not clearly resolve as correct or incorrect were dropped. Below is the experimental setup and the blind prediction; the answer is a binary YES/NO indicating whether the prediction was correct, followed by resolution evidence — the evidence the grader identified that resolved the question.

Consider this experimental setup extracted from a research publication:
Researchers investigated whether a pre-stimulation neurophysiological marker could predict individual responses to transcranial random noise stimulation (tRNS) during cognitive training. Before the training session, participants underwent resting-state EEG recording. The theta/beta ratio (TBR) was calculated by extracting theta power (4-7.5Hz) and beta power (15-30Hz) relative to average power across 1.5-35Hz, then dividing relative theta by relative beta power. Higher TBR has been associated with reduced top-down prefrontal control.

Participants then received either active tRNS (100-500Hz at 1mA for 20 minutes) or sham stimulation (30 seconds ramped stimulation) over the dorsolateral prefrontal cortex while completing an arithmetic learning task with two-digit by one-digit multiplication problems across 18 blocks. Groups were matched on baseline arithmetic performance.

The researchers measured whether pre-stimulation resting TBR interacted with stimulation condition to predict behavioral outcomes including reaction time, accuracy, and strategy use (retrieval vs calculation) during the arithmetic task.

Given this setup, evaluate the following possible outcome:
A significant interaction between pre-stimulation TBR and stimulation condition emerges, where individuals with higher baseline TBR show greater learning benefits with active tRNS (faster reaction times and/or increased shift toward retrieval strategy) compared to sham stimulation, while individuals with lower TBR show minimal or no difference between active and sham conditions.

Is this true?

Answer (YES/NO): NO